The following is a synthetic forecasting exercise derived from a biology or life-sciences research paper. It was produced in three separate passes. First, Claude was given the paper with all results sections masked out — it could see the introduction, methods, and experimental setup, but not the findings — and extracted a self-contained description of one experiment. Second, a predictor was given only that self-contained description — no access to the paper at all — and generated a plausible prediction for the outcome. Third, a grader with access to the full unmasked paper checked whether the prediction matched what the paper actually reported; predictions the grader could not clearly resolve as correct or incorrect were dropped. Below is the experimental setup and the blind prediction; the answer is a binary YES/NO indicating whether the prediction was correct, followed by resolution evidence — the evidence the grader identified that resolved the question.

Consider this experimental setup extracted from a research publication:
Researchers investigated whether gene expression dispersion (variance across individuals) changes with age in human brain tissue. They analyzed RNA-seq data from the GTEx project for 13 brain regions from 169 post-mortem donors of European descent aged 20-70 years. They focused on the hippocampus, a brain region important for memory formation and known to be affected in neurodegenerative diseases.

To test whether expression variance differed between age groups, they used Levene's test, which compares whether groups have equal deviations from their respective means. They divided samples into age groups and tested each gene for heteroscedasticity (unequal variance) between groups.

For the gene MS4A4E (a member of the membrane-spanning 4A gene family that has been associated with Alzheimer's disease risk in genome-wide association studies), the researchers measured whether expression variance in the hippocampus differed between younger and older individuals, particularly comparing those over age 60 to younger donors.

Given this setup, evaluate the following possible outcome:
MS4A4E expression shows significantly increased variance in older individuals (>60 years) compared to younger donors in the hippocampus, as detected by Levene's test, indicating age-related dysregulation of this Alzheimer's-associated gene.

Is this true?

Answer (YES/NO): YES